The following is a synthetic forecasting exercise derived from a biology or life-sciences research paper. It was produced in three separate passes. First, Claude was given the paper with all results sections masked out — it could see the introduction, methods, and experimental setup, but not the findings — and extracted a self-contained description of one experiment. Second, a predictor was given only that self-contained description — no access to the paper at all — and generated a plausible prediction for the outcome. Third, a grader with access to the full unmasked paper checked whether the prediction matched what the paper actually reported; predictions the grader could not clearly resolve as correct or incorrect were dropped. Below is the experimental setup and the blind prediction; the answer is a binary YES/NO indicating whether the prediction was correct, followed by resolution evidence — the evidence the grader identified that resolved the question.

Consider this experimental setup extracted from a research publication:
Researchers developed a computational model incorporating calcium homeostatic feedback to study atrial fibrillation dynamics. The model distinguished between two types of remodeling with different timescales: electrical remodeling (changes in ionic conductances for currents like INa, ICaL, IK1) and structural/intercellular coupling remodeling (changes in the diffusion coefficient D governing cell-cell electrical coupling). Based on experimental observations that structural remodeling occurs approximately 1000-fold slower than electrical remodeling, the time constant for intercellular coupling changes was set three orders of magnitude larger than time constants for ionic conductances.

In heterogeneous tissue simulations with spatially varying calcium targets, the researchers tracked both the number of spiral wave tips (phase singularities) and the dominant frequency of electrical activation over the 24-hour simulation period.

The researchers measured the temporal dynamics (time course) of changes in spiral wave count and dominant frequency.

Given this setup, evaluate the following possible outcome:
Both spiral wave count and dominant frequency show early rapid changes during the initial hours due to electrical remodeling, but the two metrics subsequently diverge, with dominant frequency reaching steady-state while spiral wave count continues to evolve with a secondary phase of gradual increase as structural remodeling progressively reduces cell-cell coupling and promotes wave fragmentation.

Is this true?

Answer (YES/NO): NO